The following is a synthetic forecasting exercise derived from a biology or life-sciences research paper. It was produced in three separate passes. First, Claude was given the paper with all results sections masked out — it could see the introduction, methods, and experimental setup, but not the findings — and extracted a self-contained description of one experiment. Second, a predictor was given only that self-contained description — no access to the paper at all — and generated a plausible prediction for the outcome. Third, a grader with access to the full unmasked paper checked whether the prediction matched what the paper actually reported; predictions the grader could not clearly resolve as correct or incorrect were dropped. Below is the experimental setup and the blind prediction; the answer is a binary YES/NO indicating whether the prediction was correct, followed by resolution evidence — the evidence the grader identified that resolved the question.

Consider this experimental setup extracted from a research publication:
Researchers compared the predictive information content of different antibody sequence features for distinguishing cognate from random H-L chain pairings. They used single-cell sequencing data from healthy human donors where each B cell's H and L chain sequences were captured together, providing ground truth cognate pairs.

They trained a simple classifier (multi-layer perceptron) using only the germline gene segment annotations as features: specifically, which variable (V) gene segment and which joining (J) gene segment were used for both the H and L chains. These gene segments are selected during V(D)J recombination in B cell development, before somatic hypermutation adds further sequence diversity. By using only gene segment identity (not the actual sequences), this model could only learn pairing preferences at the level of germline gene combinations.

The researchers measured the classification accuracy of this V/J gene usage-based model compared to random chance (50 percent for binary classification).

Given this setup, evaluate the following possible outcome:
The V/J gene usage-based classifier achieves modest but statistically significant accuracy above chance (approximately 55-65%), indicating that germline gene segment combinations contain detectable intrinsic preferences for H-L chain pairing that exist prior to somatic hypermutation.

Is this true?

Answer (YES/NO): NO